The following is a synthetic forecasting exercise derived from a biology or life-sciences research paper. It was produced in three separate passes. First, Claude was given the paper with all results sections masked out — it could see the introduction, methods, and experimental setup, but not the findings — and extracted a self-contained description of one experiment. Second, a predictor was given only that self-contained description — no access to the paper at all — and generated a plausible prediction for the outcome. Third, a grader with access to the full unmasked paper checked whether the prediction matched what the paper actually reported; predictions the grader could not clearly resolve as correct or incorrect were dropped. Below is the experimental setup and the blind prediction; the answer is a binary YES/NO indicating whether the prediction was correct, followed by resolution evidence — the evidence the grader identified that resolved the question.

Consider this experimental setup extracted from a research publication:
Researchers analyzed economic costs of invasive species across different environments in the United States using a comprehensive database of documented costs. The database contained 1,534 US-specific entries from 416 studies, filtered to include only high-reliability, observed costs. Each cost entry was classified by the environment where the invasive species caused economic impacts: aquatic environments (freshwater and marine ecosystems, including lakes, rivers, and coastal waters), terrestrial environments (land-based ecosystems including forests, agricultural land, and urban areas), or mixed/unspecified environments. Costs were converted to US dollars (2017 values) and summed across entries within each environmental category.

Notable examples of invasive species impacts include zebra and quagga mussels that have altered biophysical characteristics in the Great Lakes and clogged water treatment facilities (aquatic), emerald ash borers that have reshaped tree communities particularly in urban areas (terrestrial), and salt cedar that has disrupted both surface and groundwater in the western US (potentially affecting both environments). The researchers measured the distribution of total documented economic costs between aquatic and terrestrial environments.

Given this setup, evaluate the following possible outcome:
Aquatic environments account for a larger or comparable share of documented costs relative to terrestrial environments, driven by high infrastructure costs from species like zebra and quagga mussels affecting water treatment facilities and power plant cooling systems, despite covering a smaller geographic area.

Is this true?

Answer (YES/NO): NO